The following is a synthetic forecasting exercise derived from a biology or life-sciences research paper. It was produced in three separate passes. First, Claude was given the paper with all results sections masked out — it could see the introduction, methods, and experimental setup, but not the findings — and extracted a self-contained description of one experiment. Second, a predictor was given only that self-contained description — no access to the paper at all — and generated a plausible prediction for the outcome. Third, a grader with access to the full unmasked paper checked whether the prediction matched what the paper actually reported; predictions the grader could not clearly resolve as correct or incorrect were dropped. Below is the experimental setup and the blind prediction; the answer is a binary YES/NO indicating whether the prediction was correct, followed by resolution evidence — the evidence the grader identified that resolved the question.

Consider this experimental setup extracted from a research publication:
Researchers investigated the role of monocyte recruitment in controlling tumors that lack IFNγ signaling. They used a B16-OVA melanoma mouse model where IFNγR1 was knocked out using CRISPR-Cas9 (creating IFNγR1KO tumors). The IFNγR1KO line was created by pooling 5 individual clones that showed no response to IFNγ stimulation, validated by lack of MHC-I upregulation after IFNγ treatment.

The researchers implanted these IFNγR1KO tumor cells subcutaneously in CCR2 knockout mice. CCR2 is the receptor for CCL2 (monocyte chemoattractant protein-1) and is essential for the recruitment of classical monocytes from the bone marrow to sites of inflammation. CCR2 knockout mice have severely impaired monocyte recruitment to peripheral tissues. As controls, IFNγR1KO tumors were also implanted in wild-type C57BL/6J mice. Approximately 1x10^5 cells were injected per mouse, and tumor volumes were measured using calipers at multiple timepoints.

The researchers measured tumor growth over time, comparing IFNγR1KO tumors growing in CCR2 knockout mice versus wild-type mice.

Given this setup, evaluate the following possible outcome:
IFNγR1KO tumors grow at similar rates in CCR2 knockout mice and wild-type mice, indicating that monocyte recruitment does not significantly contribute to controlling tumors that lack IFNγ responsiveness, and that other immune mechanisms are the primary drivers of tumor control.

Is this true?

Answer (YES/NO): NO